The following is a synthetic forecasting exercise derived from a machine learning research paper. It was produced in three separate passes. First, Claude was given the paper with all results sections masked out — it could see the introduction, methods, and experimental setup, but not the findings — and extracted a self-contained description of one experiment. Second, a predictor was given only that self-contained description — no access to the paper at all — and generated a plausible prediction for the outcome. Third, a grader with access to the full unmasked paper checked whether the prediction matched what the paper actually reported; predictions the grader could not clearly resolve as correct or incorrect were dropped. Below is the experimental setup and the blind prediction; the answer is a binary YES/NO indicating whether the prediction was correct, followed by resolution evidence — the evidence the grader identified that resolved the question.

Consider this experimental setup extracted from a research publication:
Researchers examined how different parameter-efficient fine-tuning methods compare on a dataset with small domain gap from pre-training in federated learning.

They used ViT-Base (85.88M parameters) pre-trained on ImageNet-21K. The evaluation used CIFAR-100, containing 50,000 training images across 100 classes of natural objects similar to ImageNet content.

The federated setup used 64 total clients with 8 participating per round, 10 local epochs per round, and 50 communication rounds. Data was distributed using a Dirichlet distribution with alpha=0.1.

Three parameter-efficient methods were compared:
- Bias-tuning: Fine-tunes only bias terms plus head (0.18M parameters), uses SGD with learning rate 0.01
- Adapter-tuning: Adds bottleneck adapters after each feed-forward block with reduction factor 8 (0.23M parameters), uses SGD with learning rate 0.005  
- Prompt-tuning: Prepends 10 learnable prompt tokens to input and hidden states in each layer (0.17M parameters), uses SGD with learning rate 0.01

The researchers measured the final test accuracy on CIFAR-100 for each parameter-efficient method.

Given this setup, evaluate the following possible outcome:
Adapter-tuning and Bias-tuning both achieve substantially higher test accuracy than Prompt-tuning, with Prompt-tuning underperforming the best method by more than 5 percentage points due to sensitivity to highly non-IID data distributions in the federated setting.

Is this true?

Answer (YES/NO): NO